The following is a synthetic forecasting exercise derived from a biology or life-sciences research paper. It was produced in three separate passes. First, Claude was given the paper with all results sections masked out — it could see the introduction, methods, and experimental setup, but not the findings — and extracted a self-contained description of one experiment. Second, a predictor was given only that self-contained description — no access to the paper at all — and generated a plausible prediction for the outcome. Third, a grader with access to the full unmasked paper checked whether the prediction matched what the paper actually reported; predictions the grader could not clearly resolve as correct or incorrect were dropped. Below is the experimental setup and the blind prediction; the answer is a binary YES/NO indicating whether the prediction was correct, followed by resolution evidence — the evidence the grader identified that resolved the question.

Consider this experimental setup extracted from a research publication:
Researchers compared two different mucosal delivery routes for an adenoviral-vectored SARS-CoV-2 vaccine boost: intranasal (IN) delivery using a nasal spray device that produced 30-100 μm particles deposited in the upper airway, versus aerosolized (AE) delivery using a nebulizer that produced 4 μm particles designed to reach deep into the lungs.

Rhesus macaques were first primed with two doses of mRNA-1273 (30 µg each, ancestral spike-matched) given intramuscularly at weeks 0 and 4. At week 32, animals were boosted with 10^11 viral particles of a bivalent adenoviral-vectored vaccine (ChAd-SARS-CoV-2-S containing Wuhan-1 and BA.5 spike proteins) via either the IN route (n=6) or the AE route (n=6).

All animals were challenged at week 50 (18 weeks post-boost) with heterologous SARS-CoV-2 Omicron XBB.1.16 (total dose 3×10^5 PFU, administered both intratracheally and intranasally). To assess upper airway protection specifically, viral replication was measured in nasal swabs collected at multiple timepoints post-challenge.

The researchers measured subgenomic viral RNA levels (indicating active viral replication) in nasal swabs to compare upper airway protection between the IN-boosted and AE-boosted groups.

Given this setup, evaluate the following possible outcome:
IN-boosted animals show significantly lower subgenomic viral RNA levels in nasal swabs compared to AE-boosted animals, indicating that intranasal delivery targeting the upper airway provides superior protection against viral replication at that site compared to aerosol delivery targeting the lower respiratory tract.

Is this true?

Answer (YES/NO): YES